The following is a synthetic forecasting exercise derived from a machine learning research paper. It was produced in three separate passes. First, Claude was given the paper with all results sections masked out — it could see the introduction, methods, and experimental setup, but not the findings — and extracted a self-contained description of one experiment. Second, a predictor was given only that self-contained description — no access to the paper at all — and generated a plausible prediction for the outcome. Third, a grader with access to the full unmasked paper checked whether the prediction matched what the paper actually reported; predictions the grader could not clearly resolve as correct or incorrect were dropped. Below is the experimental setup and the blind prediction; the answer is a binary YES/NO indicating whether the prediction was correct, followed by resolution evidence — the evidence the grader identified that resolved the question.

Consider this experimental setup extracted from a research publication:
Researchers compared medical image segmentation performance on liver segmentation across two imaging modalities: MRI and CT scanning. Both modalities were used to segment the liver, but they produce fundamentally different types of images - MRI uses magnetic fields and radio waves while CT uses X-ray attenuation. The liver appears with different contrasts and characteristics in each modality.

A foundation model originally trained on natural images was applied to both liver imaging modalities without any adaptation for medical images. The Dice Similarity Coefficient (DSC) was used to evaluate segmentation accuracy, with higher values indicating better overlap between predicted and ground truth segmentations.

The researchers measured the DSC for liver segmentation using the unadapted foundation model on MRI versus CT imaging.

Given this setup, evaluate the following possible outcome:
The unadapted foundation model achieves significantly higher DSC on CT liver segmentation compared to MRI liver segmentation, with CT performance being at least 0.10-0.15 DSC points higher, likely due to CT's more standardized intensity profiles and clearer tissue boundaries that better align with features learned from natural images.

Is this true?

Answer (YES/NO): NO